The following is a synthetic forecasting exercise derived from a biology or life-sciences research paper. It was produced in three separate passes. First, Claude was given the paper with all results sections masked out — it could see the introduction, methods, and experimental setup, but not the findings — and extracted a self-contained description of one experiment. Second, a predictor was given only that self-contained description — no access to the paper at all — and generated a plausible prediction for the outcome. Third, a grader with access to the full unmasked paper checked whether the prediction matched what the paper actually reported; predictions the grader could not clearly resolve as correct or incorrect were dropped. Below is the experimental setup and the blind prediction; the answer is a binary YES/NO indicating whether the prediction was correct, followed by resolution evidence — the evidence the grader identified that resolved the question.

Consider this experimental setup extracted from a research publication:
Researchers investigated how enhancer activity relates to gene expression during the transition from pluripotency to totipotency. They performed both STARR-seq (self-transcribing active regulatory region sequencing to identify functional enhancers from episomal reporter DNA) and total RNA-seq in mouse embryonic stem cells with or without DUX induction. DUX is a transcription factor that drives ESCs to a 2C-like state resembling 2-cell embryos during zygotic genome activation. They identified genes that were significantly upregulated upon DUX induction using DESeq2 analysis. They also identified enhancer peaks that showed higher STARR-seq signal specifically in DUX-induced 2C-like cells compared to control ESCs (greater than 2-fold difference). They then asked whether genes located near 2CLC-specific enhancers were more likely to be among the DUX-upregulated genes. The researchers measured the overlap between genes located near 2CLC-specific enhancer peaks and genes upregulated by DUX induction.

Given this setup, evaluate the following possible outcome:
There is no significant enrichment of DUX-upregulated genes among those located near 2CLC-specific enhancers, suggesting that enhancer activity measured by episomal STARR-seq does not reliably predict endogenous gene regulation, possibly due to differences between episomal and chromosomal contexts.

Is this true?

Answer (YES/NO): NO